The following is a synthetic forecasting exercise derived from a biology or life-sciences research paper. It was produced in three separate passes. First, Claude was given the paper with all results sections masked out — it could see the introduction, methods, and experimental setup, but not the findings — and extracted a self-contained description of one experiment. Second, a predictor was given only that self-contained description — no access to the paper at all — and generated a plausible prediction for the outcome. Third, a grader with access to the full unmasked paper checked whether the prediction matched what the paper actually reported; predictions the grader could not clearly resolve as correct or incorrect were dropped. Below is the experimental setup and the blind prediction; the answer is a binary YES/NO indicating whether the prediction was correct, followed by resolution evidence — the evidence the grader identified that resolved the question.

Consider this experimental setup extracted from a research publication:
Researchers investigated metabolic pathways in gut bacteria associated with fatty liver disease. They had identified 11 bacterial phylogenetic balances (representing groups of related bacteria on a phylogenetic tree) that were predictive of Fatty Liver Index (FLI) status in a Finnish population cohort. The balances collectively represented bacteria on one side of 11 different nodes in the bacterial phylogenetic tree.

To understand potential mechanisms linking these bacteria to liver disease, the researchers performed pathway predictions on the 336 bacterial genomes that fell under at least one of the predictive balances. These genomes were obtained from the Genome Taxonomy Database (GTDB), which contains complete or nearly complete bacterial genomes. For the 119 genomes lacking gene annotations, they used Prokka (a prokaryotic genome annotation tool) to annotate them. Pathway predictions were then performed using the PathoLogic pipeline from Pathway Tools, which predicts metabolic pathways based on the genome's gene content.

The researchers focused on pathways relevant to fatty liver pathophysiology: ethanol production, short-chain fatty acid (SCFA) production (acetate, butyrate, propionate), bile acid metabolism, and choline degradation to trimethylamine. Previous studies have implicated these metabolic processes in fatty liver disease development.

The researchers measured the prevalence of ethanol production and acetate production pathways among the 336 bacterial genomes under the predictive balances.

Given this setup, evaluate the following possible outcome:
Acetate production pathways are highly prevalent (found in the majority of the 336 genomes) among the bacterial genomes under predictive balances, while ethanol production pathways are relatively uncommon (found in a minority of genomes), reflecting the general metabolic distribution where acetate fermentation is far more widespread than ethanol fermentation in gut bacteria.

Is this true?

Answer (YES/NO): NO